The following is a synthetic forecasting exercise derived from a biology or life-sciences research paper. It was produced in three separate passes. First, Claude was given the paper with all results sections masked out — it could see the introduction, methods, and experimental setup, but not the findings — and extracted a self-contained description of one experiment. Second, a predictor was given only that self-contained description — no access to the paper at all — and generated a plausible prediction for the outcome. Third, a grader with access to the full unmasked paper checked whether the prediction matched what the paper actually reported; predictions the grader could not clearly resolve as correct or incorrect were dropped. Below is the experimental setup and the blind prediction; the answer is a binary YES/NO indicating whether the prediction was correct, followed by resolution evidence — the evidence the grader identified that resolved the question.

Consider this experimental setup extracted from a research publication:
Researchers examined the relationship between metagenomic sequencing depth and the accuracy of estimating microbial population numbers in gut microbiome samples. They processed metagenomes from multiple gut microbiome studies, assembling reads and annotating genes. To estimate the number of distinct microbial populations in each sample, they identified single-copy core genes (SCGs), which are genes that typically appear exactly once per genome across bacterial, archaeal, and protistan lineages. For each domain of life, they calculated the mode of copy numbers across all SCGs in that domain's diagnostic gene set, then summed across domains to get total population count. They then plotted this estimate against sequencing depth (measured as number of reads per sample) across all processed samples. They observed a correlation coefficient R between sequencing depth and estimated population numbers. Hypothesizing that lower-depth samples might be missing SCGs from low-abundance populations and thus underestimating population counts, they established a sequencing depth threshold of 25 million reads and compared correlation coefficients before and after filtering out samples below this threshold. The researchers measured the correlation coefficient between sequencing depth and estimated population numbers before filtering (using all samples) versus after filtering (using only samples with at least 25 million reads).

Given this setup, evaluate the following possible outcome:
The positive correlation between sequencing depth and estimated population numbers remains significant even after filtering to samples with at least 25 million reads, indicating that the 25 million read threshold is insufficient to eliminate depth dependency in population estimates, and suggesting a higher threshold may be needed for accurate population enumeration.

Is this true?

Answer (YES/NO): NO